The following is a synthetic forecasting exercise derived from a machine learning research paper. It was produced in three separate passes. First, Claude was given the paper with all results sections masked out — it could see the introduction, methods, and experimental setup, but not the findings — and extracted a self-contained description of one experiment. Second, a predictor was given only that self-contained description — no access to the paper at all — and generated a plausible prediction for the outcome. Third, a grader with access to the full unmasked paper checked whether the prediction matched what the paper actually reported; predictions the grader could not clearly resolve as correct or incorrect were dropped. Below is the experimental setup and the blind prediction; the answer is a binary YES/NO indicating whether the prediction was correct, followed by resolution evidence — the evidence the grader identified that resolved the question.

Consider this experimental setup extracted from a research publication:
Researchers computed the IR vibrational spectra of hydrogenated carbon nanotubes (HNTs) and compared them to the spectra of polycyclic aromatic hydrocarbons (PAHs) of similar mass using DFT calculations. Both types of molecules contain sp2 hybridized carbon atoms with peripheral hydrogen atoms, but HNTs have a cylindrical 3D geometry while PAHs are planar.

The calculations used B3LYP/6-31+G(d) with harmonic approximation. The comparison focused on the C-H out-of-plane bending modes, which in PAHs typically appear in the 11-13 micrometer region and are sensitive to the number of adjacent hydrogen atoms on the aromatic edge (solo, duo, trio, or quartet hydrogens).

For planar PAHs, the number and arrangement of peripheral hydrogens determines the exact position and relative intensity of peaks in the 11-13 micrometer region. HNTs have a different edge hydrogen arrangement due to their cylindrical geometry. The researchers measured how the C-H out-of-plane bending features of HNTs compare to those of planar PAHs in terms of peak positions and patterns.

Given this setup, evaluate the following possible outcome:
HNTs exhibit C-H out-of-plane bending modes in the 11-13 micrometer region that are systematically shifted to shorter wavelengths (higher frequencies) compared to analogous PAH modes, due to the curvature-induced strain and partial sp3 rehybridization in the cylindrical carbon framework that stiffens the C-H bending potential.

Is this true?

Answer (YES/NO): NO